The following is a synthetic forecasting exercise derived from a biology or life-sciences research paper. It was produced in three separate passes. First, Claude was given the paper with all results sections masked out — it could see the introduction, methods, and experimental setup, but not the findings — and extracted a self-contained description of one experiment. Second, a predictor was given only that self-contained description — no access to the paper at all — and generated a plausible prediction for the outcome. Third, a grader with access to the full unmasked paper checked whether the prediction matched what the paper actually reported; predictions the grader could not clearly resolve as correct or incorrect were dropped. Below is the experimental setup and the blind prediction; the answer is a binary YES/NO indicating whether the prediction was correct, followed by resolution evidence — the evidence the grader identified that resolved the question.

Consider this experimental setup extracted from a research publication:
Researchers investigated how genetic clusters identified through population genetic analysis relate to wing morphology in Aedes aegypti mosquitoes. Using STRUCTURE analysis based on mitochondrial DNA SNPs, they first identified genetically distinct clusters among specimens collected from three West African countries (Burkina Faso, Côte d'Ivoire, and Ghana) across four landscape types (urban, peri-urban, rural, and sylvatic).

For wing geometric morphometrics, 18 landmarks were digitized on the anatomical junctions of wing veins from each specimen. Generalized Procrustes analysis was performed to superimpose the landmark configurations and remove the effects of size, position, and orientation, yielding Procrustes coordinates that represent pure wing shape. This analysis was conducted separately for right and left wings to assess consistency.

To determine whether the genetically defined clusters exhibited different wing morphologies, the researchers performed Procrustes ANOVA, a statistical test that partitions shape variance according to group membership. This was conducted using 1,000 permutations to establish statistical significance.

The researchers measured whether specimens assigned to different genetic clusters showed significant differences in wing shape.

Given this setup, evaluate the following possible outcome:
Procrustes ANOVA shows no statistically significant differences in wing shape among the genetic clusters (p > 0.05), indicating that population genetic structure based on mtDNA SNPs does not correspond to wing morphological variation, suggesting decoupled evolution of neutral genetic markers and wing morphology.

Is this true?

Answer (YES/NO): YES